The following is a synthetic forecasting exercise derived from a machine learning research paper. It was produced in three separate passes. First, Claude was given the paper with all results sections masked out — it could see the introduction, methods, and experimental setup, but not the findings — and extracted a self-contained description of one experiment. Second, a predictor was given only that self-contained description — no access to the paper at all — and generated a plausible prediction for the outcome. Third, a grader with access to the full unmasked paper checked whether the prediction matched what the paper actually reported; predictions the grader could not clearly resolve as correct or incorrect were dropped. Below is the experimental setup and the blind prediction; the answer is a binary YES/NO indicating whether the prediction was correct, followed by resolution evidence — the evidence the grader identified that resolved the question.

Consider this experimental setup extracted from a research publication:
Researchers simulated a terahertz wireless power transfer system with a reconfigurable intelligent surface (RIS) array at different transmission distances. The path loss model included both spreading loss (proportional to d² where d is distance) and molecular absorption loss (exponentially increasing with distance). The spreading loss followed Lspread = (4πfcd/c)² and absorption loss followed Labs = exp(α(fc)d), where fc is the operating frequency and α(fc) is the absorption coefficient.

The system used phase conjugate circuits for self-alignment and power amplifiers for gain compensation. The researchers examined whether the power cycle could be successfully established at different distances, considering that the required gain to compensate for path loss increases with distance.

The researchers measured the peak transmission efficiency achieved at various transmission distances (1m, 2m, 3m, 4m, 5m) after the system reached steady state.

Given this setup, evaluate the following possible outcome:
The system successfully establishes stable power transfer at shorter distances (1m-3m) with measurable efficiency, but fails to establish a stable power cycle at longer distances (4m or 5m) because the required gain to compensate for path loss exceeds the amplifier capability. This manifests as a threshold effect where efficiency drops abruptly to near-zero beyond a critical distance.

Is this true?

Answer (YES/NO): NO